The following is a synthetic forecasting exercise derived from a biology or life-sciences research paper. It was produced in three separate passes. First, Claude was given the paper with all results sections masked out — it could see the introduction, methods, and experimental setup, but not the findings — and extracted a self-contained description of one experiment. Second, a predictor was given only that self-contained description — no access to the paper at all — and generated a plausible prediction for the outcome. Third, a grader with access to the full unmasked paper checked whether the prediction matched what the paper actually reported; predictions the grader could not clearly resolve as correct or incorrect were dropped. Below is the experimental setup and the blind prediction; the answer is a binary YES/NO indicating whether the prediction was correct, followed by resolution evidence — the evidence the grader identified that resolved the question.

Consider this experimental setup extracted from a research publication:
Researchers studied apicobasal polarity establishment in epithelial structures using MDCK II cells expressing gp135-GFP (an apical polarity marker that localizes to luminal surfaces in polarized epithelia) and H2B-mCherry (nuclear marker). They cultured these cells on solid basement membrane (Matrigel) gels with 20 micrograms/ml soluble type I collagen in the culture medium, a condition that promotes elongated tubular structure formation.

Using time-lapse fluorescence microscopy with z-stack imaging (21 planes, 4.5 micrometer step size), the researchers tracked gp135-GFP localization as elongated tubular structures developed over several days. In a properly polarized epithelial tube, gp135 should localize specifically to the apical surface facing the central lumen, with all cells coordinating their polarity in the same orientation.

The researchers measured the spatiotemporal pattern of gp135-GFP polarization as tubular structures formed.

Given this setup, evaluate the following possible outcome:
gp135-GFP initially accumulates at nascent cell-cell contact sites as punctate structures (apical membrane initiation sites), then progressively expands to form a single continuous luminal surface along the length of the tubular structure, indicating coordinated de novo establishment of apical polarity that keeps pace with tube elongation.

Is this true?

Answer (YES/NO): NO